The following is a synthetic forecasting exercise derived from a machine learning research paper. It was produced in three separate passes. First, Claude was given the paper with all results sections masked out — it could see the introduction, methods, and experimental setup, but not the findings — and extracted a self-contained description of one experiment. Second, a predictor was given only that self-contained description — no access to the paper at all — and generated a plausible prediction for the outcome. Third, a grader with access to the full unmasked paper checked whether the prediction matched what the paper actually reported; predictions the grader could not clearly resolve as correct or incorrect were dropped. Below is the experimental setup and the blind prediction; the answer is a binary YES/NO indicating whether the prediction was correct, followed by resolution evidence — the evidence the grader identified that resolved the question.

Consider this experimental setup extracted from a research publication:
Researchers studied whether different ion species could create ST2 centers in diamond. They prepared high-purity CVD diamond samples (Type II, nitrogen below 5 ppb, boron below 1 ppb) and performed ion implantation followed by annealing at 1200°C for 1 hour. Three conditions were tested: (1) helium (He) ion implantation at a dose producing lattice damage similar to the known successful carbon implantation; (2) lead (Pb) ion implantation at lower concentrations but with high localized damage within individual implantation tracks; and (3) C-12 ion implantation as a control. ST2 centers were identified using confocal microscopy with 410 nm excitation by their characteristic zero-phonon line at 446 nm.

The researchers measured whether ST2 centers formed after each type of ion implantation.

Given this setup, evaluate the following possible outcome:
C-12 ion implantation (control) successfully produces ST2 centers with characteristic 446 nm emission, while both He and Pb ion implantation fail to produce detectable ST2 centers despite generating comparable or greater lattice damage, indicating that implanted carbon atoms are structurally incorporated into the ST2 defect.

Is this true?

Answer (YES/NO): YES